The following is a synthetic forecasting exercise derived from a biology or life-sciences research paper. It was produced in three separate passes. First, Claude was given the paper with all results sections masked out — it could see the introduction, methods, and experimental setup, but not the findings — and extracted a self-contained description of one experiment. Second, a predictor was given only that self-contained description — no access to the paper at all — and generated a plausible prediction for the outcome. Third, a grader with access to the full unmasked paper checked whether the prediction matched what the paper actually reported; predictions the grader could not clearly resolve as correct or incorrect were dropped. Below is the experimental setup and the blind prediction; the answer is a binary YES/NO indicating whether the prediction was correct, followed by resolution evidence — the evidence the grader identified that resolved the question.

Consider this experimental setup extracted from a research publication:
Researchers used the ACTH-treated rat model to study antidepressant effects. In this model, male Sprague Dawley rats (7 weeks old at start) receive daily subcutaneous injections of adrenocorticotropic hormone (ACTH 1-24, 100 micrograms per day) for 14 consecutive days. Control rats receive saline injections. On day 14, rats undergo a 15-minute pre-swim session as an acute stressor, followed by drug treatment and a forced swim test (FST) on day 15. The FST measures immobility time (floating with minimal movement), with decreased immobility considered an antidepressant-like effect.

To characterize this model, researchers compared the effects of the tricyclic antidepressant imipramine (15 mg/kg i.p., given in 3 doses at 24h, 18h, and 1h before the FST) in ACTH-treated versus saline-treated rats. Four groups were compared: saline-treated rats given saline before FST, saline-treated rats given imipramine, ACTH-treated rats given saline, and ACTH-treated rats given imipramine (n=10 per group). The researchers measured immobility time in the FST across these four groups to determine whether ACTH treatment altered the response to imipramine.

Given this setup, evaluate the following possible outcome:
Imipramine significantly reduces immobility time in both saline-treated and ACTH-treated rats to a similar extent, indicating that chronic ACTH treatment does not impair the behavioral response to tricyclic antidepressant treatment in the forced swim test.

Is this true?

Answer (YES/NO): NO